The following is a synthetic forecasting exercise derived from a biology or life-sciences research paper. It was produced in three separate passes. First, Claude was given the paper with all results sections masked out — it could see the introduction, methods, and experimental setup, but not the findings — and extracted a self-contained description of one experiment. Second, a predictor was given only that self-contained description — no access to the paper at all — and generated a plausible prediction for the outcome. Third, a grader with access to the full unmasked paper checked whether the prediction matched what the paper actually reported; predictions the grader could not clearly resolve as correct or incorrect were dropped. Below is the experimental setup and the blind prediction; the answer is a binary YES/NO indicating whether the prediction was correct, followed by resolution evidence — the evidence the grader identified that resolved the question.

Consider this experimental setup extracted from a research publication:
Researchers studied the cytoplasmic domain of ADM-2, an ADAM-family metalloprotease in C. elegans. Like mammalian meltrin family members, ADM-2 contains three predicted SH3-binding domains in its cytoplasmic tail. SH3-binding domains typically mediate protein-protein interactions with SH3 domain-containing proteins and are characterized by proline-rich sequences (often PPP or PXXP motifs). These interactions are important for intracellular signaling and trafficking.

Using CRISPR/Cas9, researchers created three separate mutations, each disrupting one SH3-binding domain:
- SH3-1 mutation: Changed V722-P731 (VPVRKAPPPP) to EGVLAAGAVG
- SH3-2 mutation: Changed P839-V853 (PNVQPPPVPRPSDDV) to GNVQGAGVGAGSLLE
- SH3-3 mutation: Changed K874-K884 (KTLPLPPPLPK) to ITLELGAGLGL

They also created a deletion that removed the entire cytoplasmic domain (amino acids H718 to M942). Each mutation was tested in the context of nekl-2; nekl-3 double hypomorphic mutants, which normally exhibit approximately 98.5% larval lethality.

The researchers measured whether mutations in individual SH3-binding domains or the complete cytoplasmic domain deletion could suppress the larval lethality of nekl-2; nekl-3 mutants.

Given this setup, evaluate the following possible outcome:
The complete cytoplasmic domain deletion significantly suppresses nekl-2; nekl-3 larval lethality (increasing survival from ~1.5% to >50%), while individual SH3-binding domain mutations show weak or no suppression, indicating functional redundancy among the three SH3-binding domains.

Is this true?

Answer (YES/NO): NO